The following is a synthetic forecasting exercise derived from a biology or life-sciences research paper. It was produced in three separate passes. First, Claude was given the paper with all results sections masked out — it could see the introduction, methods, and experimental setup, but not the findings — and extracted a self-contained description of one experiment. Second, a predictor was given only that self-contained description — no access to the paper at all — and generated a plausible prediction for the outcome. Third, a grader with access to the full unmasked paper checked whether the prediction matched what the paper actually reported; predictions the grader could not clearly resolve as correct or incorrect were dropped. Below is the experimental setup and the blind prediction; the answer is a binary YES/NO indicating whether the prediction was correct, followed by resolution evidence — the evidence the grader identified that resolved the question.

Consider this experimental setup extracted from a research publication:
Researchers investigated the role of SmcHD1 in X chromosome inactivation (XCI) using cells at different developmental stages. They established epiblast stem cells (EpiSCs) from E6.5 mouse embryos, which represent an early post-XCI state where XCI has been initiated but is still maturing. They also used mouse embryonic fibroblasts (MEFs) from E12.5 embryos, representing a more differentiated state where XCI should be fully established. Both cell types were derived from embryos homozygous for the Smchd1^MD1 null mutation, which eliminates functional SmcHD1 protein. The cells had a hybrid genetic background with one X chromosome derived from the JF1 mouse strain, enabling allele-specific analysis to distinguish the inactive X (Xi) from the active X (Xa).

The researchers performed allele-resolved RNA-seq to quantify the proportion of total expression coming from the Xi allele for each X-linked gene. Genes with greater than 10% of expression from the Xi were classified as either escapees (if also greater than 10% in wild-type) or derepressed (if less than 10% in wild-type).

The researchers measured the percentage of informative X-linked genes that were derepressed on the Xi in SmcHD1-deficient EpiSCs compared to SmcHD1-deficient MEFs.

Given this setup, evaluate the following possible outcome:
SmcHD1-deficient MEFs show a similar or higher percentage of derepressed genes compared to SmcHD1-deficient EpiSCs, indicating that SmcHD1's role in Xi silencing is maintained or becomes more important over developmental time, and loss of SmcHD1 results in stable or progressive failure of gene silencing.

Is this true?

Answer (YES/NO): YES